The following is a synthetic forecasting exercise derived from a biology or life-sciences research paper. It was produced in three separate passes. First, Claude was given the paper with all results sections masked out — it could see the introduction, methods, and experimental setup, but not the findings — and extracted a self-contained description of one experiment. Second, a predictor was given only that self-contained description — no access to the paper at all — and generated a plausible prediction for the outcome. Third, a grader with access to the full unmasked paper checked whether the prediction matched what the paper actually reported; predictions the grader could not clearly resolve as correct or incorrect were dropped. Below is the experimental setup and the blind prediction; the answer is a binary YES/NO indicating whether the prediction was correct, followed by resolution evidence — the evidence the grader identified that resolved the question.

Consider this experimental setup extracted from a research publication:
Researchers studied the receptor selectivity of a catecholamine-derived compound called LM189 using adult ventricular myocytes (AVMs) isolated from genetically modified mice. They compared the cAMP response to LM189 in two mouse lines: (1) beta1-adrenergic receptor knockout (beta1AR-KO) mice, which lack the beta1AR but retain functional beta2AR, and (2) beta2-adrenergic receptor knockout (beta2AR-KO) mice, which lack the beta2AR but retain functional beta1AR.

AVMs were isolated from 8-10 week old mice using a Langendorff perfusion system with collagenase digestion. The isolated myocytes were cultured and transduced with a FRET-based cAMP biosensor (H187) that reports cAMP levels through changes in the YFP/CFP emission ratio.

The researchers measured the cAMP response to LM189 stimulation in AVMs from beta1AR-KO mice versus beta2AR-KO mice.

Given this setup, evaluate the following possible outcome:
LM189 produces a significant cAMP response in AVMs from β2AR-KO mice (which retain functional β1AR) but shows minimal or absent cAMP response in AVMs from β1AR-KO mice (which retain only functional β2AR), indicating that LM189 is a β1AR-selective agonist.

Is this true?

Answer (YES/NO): NO